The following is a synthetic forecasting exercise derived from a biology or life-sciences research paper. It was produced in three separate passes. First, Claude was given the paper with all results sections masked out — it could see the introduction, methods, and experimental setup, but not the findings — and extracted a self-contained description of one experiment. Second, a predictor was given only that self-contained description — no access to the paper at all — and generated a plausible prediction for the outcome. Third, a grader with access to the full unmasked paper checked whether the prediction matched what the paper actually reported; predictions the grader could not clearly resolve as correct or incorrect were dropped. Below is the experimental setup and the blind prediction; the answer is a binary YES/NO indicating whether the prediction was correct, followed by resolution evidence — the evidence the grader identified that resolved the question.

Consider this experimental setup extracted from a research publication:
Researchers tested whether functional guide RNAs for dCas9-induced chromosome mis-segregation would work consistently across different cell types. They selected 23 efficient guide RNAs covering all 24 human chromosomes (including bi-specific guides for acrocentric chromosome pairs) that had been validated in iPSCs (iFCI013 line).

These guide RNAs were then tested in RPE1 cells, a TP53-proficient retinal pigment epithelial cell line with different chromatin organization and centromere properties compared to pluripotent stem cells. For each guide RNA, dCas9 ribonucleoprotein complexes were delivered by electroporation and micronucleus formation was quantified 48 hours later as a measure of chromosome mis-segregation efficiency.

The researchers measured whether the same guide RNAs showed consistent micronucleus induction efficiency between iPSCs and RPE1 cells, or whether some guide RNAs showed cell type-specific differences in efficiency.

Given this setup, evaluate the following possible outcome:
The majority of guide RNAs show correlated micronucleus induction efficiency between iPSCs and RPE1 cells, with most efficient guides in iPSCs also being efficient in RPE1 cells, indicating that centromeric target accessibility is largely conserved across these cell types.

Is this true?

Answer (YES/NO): YES